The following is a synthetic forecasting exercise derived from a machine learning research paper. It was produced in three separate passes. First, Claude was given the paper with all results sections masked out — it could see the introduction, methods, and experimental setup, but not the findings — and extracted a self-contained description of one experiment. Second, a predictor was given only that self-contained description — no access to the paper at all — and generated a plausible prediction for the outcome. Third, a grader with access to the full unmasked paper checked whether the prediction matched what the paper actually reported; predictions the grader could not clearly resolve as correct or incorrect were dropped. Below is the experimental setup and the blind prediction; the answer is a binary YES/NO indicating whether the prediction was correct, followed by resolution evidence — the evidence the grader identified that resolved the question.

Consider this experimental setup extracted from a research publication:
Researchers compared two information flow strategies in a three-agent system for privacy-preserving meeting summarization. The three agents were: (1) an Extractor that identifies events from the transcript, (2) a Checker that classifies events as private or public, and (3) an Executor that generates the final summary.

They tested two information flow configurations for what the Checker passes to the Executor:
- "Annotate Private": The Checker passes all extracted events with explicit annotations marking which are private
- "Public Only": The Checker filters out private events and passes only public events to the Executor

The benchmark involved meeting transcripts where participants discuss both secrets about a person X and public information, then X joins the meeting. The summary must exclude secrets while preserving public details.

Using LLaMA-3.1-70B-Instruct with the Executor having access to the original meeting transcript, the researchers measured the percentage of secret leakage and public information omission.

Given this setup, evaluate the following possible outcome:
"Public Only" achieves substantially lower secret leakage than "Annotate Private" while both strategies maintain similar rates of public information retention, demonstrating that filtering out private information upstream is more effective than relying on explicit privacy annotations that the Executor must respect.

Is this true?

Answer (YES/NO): YES